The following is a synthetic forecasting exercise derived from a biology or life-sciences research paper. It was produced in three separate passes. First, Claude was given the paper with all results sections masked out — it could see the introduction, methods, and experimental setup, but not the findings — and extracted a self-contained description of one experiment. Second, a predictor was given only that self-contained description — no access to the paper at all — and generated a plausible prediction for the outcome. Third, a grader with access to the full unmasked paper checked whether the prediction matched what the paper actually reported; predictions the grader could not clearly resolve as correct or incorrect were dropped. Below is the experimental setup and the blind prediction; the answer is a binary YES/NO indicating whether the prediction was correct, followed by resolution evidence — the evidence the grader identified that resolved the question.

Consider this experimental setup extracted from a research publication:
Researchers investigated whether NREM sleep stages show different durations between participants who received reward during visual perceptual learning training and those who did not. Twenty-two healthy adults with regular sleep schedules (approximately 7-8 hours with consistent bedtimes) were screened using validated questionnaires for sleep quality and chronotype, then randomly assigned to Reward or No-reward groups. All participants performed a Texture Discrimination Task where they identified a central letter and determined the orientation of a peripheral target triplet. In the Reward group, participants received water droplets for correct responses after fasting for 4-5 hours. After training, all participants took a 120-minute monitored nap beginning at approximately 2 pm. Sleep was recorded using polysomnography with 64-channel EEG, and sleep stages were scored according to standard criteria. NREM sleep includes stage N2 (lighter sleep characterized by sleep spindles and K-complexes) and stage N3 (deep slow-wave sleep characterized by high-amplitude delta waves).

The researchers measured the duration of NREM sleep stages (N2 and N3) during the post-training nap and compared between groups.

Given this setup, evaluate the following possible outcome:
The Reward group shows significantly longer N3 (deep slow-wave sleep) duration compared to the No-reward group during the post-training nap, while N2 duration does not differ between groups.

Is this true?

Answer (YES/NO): NO